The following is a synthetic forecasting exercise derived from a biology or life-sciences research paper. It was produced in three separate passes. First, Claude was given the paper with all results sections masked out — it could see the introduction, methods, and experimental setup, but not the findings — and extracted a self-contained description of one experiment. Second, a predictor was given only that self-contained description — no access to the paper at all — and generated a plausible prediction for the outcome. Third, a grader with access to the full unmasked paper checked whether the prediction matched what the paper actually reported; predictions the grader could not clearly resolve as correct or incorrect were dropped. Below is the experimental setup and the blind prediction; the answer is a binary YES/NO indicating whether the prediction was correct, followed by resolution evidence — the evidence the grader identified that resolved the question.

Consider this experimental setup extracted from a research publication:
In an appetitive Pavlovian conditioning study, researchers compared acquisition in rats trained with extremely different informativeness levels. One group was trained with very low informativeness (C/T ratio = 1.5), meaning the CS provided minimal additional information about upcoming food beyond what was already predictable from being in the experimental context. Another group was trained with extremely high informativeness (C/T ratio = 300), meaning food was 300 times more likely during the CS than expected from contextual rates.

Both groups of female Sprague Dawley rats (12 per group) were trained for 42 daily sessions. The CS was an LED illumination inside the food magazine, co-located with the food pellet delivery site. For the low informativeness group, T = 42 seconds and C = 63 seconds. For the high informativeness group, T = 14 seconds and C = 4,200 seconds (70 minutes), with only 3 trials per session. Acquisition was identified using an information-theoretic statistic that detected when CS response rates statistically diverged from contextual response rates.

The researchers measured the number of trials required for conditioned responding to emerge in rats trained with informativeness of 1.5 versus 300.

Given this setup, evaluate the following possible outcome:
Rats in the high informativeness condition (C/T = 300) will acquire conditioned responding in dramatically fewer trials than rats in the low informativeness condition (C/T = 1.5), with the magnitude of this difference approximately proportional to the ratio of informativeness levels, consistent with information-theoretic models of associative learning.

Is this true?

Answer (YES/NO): YES